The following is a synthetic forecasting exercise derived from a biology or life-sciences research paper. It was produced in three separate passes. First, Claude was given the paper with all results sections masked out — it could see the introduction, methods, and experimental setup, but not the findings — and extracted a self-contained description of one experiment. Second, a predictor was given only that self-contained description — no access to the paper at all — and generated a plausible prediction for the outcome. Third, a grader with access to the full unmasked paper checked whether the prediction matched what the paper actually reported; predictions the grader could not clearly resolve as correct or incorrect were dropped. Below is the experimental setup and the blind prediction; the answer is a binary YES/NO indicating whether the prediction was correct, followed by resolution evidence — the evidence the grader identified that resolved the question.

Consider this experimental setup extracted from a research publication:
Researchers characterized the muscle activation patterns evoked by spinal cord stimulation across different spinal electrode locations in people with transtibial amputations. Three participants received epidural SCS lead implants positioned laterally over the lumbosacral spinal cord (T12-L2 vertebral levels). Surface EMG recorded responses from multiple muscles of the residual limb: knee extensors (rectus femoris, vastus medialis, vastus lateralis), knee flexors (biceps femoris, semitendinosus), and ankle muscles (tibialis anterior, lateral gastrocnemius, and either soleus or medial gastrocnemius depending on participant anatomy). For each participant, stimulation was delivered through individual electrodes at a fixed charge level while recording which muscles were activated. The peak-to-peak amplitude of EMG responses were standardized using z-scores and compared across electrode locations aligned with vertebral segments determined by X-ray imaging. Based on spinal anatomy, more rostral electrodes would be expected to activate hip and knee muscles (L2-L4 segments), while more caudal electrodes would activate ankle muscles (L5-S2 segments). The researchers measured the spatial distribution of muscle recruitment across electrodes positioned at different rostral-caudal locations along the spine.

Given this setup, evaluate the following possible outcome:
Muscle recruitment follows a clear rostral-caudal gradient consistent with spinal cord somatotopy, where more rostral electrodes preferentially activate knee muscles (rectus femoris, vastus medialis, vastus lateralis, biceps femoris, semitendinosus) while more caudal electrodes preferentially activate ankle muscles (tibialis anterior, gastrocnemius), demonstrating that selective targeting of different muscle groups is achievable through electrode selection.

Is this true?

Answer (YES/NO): NO